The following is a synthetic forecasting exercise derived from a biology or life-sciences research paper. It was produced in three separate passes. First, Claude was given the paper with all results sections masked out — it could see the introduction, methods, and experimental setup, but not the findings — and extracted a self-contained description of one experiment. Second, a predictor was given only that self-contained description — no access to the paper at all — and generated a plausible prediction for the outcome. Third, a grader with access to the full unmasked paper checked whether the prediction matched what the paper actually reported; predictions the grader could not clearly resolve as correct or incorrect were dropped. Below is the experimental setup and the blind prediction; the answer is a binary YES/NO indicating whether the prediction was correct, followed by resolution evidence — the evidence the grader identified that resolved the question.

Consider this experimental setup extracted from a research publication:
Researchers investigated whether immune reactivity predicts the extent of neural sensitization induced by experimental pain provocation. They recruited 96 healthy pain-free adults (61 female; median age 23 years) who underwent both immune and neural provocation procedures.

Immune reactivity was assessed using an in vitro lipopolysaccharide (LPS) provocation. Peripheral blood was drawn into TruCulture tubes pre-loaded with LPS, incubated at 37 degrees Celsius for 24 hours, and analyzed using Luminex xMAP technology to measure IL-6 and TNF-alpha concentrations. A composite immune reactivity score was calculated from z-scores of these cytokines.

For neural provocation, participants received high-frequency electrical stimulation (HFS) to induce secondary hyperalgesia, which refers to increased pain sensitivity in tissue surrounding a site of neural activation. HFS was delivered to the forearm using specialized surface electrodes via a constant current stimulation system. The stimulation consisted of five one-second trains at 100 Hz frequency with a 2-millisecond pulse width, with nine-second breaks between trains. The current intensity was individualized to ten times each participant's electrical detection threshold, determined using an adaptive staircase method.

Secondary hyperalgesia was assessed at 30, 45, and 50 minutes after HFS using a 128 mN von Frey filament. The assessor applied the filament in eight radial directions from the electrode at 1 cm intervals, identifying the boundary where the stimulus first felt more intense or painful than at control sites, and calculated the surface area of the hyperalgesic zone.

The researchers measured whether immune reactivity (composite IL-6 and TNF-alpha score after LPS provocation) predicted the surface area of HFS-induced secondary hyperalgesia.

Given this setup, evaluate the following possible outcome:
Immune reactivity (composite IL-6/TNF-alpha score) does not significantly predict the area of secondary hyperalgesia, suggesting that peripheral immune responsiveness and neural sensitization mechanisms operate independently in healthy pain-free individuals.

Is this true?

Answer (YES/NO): YES